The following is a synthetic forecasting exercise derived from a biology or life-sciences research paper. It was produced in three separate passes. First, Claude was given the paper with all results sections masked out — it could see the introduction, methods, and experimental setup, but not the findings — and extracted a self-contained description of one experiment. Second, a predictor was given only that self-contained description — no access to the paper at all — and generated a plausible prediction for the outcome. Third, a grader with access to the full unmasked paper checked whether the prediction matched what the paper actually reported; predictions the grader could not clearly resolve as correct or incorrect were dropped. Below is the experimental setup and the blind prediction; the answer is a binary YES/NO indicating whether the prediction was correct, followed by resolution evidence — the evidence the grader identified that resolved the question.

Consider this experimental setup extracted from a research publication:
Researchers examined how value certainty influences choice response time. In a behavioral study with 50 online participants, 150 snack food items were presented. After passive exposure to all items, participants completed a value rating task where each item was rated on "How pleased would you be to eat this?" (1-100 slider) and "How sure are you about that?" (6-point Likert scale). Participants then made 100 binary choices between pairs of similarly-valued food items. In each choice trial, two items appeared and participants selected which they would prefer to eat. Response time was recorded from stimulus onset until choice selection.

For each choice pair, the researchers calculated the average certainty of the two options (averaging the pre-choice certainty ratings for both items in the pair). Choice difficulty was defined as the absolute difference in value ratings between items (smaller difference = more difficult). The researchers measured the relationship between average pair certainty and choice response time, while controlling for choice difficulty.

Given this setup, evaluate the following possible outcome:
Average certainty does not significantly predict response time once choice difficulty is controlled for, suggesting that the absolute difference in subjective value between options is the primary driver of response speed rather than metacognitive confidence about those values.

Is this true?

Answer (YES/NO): YES